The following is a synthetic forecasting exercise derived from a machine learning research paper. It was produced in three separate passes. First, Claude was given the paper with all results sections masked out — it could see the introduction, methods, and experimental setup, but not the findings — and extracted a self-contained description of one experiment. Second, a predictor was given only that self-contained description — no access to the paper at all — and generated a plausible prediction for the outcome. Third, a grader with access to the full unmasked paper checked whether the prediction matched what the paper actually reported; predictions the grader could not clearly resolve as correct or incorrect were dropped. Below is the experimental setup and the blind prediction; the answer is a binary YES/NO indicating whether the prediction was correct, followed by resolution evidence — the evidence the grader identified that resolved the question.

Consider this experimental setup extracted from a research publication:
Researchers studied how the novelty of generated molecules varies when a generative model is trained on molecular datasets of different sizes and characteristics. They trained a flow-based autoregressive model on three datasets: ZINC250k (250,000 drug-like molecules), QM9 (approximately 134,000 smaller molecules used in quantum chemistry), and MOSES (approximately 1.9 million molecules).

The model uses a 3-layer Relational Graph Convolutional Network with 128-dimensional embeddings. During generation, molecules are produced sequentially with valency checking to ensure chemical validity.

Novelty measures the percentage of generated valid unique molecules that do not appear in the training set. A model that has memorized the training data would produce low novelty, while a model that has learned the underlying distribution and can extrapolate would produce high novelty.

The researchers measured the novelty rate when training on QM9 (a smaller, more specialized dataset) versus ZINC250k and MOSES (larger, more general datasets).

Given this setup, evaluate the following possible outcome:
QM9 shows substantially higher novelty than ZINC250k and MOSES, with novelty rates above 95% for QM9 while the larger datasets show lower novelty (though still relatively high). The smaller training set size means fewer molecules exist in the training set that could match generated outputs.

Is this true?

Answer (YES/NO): NO